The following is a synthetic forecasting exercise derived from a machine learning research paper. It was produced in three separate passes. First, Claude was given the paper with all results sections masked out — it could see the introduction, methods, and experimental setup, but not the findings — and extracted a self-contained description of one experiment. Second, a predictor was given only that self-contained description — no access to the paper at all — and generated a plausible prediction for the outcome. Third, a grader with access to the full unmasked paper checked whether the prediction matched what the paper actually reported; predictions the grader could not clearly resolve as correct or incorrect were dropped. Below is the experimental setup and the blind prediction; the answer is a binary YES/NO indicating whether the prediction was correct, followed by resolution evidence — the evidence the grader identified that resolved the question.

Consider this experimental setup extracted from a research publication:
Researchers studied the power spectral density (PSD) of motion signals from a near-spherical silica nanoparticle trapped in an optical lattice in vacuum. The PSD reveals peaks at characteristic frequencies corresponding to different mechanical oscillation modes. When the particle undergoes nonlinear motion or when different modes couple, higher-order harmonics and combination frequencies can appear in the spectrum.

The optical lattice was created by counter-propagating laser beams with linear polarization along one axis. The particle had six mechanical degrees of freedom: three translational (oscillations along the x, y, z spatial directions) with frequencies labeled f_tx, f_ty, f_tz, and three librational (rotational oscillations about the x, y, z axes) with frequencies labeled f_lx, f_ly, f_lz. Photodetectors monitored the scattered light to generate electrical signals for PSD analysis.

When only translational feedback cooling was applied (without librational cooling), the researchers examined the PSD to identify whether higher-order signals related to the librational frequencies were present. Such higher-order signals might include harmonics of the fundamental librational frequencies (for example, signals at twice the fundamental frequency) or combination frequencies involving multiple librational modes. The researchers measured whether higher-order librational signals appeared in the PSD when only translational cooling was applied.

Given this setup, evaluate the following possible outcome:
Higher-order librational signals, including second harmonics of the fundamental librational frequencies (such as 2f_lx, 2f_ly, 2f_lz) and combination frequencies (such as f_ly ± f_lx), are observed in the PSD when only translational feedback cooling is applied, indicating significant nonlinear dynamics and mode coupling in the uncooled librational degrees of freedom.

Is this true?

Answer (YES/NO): YES